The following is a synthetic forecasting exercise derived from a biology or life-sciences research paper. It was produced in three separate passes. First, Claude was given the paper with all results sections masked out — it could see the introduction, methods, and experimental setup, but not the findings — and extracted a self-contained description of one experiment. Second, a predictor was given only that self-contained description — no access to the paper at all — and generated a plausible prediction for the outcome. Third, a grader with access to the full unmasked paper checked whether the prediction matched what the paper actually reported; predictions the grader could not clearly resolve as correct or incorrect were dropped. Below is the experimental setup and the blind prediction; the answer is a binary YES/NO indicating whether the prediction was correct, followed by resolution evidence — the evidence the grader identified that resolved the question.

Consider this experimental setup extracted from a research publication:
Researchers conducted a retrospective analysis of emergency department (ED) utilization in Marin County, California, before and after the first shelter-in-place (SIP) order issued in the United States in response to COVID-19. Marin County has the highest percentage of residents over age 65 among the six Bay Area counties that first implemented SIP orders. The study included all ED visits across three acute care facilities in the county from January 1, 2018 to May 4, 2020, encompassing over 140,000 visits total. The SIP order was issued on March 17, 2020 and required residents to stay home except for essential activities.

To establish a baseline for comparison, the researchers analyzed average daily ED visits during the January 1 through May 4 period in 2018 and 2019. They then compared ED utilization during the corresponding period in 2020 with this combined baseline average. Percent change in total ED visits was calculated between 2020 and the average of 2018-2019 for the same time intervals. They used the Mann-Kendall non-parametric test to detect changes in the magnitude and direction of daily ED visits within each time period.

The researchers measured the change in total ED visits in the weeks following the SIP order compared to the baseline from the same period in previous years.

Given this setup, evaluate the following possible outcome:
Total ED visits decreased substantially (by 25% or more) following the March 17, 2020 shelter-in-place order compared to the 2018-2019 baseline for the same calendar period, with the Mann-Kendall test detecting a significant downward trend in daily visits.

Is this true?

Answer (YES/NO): YES